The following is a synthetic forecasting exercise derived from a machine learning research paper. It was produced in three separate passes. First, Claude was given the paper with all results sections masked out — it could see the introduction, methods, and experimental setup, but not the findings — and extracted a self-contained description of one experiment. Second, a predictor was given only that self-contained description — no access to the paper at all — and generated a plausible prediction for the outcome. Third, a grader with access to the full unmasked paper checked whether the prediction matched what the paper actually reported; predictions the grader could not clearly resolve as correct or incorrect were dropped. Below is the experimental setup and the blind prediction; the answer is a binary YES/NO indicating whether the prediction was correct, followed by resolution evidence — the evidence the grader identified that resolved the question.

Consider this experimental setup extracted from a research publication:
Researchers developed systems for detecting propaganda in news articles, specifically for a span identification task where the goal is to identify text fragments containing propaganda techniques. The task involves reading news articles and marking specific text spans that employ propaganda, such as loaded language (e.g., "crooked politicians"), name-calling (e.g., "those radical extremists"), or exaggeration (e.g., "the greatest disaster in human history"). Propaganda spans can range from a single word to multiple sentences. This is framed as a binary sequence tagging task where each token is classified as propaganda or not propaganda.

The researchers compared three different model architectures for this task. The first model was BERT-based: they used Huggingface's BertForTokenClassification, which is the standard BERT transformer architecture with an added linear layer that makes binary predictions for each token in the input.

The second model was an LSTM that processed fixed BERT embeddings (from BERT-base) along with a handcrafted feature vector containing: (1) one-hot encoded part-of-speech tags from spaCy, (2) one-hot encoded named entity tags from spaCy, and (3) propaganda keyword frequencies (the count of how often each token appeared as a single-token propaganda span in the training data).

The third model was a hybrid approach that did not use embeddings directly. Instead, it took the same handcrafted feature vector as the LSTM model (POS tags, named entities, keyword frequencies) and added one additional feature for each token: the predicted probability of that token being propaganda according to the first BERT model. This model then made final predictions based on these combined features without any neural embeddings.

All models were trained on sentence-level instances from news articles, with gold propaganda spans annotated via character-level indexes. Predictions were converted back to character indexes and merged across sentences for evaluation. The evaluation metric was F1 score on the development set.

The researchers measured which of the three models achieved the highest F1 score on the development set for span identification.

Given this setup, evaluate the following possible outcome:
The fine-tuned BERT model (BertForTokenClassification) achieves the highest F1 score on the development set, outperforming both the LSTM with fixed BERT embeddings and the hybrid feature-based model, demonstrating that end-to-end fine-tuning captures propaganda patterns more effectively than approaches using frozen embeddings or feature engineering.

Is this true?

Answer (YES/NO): NO